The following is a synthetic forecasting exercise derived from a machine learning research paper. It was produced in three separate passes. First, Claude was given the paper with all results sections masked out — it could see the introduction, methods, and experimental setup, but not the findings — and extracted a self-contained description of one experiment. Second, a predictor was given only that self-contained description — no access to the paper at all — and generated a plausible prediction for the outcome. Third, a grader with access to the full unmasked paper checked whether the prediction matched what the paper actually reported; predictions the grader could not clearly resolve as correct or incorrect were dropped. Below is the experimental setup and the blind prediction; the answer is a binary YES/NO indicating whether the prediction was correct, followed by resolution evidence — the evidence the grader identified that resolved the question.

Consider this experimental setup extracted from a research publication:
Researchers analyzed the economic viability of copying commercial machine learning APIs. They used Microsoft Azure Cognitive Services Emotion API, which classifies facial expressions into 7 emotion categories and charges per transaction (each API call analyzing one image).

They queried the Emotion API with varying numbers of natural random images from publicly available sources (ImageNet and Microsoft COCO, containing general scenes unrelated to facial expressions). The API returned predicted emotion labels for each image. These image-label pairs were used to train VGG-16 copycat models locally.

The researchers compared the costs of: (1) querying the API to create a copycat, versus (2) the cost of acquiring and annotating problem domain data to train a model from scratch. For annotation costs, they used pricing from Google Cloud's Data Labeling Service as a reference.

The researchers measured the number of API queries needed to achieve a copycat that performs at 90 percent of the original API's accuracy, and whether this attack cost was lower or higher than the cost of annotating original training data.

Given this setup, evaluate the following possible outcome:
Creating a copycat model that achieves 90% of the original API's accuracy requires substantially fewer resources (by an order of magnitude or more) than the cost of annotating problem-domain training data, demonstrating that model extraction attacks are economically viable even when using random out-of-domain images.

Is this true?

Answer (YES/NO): NO